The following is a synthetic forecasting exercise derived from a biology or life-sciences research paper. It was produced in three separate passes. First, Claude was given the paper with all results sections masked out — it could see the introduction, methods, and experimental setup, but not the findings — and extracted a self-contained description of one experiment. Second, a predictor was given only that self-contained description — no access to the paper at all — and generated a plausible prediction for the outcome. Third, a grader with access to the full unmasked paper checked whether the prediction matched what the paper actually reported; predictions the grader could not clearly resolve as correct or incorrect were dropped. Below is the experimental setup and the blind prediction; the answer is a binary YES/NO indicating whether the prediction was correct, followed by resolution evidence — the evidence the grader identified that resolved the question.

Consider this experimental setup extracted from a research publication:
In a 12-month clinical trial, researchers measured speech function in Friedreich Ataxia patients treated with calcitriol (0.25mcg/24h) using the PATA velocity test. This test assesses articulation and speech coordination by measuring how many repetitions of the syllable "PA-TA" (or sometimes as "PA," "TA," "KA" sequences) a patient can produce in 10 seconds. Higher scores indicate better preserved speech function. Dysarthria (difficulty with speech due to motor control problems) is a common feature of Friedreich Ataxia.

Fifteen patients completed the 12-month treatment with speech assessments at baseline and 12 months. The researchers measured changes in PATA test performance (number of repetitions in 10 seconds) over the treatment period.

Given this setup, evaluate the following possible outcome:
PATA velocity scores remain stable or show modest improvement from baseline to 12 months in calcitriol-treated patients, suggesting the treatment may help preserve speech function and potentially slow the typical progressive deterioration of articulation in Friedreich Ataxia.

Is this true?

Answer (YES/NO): NO